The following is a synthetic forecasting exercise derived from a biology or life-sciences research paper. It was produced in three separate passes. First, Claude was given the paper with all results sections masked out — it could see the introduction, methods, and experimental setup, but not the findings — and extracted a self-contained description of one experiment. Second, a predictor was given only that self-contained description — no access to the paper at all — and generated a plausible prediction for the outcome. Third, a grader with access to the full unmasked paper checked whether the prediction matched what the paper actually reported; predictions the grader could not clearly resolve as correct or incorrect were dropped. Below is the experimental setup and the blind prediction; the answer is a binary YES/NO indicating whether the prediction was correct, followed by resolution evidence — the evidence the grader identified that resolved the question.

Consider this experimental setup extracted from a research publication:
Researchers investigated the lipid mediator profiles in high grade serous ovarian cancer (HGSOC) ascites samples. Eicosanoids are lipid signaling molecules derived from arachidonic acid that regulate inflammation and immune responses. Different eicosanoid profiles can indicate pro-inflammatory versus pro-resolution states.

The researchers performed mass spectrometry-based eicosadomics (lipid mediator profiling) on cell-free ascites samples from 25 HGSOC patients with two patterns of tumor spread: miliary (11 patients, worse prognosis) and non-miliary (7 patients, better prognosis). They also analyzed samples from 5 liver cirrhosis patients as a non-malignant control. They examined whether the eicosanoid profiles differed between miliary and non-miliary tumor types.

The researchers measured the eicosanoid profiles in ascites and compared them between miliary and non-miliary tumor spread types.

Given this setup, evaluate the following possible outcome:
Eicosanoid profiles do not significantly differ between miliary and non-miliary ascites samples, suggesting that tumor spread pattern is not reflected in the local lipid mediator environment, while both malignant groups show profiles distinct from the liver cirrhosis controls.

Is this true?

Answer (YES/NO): NO